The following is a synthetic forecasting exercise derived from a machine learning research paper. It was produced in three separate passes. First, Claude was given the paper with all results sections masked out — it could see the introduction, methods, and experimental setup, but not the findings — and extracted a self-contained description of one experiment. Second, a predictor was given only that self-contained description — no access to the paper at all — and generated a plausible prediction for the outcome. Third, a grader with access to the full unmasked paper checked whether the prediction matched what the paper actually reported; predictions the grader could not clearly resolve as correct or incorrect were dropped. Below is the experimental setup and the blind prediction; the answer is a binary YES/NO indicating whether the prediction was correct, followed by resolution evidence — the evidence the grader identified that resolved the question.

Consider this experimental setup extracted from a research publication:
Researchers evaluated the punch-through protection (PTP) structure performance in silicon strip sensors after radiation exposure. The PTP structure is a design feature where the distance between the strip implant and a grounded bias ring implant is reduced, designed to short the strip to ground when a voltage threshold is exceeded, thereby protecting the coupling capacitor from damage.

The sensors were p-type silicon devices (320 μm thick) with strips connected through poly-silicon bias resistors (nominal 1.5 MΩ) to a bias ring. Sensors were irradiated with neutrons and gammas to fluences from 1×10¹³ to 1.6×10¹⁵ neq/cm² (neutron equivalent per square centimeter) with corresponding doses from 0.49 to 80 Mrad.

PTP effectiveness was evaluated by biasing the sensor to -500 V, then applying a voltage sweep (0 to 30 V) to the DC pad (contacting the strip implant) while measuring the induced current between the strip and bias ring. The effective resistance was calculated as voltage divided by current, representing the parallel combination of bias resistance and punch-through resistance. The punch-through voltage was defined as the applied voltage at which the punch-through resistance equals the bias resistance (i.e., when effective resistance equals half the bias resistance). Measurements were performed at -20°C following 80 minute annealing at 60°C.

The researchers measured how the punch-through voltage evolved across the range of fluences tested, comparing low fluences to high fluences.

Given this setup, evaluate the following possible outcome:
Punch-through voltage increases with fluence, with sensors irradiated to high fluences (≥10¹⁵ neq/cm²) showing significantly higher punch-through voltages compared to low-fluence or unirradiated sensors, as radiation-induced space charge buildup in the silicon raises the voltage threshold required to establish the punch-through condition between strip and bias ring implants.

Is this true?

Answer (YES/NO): YES